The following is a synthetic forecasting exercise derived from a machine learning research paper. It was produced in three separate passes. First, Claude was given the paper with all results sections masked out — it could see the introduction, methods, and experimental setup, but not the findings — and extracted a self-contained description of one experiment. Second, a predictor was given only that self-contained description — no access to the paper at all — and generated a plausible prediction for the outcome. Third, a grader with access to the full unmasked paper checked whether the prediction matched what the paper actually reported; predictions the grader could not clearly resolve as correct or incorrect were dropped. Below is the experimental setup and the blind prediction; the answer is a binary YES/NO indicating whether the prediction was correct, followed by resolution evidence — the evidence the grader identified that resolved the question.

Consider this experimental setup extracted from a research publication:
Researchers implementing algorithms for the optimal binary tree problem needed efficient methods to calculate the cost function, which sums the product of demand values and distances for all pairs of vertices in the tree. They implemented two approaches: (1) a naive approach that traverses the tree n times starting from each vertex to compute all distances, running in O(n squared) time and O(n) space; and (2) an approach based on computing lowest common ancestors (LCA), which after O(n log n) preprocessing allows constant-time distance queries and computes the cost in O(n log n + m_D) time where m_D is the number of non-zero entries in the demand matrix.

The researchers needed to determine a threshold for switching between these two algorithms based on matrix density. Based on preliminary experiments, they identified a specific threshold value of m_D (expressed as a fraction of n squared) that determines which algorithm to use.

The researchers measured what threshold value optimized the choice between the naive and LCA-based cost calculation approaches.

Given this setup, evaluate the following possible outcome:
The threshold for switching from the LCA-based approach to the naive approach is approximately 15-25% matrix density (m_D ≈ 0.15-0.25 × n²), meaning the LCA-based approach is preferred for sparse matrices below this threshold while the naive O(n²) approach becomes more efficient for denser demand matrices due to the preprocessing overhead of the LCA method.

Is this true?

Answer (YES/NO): NO